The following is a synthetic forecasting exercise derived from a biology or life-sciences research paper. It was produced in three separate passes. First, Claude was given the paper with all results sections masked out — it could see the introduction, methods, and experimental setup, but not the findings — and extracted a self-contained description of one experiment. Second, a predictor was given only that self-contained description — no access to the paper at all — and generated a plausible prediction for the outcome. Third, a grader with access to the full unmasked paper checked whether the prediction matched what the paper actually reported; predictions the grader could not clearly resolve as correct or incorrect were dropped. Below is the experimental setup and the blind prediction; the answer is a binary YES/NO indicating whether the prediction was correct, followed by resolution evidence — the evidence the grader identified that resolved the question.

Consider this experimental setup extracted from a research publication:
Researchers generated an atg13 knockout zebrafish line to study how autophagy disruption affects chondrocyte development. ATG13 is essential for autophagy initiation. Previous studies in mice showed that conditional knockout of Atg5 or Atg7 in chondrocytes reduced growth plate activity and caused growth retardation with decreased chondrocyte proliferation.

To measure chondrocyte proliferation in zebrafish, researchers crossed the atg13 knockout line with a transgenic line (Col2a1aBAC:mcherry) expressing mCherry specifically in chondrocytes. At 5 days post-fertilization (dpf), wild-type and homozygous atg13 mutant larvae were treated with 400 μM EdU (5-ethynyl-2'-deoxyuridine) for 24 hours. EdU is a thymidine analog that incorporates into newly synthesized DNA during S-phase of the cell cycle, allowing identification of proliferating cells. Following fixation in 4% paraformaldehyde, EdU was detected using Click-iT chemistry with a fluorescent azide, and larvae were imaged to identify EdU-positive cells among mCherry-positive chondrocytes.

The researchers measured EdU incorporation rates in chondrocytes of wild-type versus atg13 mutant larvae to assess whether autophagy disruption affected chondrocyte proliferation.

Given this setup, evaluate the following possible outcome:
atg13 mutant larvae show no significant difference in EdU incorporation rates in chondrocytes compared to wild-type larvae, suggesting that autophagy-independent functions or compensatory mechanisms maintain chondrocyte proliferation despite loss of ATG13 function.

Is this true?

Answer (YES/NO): NO